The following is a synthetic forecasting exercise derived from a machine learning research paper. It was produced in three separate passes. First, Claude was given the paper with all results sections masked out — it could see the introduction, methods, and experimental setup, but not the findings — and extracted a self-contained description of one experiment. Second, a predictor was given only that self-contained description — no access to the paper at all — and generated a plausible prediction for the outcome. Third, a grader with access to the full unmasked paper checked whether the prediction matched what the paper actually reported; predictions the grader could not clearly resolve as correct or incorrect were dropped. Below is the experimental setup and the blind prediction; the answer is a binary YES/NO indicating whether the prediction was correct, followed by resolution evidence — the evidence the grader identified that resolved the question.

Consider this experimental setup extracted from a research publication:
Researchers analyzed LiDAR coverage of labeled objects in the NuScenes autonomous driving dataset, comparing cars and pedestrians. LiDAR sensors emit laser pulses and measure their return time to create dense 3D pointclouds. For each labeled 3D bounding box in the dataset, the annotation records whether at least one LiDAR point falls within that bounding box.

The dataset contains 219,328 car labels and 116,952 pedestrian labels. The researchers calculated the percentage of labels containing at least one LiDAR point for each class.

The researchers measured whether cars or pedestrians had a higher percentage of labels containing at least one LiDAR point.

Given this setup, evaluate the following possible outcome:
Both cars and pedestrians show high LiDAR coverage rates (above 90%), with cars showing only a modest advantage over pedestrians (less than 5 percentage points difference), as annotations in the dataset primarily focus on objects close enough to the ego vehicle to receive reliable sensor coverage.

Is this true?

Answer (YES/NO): NO